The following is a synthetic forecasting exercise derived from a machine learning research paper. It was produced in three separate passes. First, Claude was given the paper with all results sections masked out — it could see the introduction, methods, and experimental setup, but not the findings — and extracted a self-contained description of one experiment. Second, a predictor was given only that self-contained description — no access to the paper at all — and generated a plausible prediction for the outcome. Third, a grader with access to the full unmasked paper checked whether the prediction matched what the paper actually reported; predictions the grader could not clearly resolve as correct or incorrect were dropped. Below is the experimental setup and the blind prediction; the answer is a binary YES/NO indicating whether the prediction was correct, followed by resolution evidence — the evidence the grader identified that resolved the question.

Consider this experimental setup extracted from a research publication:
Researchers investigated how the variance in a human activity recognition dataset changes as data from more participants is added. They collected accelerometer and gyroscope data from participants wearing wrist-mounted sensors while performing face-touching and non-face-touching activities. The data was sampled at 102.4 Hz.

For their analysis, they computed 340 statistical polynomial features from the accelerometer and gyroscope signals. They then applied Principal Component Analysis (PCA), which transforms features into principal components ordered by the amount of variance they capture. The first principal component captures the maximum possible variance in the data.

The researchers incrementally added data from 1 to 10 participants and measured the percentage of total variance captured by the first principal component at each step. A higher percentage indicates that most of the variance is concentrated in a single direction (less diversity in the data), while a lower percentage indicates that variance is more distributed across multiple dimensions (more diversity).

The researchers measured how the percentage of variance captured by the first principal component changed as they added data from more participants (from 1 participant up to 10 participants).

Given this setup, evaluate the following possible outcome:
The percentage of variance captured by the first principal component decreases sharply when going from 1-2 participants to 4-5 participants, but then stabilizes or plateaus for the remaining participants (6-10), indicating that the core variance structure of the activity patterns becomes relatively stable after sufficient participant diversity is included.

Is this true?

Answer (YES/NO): NO